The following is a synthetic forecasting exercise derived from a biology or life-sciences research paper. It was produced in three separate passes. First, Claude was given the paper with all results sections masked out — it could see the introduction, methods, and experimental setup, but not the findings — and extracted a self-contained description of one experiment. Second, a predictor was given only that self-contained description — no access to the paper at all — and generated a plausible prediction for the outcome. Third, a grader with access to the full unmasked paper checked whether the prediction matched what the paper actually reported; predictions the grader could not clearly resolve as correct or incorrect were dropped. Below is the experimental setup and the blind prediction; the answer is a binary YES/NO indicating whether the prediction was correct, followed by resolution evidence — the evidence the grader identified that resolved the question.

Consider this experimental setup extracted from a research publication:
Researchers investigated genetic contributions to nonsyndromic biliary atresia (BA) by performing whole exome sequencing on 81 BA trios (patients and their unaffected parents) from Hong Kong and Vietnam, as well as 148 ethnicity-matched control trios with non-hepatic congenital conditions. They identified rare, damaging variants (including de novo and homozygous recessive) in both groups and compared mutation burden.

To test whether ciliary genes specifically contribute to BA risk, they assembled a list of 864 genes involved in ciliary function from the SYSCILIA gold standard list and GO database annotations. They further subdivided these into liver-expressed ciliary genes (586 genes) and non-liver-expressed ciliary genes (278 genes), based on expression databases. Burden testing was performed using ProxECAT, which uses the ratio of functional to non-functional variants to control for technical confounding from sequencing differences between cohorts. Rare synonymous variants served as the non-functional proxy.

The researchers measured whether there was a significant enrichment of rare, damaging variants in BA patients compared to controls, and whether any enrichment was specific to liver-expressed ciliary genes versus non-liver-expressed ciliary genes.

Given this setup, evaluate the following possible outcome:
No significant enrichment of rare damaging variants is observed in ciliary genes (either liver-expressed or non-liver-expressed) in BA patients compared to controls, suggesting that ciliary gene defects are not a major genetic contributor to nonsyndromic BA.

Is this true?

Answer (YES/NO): NO